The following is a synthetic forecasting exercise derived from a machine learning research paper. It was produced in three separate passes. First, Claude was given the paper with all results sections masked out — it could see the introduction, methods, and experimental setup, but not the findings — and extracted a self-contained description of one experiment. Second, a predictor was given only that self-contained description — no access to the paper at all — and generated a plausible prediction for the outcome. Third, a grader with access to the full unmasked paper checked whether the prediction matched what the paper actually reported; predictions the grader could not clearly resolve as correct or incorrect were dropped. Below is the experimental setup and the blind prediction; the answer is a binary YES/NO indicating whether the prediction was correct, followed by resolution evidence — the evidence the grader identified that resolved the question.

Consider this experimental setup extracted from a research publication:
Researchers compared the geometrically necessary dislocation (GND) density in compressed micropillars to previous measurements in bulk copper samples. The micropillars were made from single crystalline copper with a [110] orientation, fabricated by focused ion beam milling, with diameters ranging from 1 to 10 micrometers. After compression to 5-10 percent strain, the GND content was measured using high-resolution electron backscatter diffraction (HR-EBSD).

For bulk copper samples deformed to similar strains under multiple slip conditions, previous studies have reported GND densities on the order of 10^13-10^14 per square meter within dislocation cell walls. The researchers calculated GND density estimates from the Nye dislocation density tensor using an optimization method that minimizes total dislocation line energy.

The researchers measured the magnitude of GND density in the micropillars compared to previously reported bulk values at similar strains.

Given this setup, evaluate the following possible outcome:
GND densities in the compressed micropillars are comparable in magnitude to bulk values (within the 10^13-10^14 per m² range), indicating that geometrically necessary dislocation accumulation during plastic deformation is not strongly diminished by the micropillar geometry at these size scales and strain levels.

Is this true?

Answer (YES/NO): NO